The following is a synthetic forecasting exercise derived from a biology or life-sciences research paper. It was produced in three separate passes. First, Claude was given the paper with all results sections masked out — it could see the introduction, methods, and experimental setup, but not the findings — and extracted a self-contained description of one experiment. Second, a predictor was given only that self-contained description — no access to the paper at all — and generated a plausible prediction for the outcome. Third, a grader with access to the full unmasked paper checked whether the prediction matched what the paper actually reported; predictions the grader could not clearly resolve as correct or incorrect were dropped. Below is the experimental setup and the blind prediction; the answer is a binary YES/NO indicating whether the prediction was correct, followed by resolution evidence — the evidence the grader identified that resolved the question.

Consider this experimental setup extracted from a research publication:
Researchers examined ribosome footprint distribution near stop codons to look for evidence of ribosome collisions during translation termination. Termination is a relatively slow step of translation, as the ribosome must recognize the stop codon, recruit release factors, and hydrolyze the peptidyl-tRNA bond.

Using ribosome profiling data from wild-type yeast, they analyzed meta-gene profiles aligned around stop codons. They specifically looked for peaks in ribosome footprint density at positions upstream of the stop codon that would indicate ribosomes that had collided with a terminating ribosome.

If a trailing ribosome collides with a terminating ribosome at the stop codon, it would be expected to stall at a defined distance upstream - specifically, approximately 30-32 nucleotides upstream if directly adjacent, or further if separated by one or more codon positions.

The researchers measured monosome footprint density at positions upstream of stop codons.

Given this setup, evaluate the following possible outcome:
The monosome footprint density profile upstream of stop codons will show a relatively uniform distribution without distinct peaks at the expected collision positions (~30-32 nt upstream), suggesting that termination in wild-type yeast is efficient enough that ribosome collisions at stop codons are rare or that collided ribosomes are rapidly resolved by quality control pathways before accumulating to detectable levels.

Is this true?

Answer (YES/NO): NO